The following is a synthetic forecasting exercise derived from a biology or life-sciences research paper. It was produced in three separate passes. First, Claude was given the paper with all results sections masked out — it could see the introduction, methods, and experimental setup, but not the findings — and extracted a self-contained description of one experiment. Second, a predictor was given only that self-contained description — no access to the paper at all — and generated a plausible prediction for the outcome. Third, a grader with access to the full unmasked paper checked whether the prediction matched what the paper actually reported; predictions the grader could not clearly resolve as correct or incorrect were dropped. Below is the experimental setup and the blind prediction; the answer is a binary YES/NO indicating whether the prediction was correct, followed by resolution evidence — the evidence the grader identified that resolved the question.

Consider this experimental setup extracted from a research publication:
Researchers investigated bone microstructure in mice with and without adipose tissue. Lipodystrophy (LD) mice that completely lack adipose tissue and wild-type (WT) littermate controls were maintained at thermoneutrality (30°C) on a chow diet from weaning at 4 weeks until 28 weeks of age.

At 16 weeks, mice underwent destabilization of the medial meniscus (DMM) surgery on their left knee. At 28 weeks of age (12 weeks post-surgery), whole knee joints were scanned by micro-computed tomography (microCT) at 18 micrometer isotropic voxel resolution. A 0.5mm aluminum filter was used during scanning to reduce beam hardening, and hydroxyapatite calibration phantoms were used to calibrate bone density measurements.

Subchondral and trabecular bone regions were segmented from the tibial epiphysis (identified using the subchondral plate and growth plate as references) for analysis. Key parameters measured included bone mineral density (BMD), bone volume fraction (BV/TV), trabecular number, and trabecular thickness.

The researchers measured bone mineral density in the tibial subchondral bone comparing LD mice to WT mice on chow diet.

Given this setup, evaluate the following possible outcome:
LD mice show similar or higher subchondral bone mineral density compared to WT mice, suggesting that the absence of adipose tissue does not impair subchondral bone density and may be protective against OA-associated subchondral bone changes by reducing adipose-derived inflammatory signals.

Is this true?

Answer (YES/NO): NO